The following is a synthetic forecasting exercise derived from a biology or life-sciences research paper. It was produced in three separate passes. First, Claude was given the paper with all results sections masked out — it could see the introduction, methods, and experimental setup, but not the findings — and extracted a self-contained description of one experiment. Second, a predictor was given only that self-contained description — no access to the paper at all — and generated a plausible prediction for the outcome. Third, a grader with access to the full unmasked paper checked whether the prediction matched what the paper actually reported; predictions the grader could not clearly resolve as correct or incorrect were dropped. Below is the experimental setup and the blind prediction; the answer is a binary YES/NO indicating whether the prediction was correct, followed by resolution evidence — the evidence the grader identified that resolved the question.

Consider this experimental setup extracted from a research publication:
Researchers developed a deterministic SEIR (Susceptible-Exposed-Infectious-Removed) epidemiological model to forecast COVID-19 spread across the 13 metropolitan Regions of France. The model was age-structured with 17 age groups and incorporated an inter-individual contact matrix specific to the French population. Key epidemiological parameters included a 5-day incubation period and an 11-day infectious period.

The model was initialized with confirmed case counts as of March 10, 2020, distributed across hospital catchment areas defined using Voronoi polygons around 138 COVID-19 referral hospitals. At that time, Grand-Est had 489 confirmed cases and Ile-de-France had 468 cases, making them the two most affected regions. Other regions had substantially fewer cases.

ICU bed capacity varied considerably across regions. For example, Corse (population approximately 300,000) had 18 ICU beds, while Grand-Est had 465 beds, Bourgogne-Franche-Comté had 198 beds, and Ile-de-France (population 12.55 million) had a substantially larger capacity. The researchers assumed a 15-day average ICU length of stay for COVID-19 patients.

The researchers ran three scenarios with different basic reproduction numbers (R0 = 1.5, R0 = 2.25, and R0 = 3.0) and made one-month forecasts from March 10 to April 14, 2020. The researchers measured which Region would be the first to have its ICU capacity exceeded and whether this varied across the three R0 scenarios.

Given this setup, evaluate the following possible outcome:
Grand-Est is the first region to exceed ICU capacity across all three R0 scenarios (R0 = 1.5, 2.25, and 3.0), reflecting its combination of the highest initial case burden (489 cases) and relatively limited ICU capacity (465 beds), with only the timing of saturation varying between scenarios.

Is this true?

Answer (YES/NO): NO